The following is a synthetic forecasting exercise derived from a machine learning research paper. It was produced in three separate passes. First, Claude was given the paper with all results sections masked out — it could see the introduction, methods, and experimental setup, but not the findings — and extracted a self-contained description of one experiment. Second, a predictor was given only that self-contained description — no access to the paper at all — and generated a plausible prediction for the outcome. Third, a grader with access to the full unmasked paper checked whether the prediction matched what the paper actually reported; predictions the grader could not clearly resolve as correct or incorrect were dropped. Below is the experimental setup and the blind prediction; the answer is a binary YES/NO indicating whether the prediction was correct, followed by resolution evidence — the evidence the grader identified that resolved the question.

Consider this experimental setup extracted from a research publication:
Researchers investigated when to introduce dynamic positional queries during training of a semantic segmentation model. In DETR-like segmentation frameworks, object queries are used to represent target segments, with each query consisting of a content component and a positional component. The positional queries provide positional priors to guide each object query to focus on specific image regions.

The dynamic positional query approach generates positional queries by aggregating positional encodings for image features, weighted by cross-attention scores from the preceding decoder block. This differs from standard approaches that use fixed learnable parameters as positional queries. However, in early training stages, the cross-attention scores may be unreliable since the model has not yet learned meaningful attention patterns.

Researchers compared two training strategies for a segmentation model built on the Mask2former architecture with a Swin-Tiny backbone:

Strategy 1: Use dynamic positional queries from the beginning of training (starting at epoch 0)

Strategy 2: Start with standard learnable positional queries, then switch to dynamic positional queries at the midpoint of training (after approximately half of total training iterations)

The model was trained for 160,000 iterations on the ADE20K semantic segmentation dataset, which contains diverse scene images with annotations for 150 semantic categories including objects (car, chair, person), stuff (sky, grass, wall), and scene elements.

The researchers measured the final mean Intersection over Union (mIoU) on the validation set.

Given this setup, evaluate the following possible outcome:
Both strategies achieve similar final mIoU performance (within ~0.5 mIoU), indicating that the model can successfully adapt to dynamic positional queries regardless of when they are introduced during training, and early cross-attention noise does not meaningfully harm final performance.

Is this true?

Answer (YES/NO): YES